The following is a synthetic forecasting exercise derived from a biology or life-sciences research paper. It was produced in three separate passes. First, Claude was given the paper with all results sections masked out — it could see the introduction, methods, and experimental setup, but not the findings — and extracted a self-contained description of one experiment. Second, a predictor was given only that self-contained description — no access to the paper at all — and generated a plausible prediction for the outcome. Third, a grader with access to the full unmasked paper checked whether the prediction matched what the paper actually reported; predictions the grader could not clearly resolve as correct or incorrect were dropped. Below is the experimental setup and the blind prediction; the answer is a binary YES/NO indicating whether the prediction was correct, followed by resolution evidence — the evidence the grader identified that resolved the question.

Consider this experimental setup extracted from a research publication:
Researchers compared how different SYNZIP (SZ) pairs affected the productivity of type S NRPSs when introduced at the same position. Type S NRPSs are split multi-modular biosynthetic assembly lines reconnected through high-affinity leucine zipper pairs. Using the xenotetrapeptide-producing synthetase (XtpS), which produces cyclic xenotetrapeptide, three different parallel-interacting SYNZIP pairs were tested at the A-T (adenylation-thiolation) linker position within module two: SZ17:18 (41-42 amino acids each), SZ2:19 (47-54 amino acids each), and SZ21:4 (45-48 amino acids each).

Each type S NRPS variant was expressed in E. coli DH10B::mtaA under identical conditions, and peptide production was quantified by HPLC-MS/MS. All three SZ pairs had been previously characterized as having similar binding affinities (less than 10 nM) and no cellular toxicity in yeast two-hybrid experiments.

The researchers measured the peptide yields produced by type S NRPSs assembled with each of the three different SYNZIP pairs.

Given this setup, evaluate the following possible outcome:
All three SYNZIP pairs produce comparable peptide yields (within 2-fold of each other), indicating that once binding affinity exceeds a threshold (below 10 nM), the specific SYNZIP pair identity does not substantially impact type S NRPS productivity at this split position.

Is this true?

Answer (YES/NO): NO